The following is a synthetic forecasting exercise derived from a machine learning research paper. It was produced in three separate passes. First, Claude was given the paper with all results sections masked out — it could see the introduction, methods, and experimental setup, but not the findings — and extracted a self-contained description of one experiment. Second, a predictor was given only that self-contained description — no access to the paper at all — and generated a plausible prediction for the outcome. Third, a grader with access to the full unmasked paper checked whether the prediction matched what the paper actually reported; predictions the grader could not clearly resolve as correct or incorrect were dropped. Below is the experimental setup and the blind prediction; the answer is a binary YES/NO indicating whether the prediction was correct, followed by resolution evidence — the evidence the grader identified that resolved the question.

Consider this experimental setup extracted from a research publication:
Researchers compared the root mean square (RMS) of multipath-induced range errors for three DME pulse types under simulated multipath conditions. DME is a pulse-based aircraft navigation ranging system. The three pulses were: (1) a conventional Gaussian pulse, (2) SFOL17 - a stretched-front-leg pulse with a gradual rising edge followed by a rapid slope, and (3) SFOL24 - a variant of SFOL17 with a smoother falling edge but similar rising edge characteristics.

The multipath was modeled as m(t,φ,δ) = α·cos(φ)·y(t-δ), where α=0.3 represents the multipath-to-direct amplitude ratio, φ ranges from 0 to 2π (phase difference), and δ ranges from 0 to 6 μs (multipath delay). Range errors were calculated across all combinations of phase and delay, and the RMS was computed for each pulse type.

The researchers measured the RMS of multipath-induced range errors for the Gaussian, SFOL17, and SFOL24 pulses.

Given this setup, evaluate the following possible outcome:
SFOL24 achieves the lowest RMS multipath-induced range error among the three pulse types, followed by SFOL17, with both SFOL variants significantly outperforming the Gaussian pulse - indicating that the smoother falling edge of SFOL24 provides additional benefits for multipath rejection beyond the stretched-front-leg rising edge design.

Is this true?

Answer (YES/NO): NO